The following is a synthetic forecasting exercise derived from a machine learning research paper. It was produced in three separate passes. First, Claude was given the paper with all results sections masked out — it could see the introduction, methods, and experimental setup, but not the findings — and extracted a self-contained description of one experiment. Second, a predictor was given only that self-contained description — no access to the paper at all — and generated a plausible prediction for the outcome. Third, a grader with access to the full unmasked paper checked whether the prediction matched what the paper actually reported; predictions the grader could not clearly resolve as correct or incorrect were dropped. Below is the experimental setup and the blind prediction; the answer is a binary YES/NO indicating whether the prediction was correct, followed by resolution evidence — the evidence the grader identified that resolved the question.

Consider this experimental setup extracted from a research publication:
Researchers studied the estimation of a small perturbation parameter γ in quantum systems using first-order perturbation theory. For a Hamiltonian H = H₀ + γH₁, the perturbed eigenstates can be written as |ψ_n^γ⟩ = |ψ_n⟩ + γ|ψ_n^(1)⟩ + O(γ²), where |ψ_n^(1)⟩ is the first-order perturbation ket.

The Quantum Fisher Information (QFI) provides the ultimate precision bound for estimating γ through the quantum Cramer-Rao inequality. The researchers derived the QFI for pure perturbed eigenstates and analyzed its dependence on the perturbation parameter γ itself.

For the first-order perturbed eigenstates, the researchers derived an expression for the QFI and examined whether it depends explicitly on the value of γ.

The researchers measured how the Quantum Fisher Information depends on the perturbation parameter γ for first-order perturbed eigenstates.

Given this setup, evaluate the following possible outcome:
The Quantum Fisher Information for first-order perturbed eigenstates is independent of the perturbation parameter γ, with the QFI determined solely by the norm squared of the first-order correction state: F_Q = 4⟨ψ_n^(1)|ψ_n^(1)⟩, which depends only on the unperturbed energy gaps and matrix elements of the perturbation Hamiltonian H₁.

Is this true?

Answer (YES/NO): YES